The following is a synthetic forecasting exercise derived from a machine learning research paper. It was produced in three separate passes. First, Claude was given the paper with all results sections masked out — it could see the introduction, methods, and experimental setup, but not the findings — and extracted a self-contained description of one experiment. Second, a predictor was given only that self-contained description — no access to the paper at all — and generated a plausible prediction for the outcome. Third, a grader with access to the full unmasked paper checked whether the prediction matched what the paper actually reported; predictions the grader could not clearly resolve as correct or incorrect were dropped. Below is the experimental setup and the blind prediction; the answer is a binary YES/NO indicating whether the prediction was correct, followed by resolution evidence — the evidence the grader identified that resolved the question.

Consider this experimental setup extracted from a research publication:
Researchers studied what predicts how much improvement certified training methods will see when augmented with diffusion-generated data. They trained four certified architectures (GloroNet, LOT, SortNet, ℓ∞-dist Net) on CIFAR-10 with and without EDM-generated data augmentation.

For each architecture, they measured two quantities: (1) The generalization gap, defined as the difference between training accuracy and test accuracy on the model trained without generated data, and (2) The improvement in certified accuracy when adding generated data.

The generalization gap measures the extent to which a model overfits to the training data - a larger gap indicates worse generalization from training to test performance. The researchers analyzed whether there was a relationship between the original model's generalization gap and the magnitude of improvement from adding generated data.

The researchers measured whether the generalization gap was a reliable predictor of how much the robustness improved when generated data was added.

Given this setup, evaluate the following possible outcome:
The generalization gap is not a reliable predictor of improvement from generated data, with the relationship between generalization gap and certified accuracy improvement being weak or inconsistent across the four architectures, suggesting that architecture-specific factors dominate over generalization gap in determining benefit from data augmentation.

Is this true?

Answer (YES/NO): NO